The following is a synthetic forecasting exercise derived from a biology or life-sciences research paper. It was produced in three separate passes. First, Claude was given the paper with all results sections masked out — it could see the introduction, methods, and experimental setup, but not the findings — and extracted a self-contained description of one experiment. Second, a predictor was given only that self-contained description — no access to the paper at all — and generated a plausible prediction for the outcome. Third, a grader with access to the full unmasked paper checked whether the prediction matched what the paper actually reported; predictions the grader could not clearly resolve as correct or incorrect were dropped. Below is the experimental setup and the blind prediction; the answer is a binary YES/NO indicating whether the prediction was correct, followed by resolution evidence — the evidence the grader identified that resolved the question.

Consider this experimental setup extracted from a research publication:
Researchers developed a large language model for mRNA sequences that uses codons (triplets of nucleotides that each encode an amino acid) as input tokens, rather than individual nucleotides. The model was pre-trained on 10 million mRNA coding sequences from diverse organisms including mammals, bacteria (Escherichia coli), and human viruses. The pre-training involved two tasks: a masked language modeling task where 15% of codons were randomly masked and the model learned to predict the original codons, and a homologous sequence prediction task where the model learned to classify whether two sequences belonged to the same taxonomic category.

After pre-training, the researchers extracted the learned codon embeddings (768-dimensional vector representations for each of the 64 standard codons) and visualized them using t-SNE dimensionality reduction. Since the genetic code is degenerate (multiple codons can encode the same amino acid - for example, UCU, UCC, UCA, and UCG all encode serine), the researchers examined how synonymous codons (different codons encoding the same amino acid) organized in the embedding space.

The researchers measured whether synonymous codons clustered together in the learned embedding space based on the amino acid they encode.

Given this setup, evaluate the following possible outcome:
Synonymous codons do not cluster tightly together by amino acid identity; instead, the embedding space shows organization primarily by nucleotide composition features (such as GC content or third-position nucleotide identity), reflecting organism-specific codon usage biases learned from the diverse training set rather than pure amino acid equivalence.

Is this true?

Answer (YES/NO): NO